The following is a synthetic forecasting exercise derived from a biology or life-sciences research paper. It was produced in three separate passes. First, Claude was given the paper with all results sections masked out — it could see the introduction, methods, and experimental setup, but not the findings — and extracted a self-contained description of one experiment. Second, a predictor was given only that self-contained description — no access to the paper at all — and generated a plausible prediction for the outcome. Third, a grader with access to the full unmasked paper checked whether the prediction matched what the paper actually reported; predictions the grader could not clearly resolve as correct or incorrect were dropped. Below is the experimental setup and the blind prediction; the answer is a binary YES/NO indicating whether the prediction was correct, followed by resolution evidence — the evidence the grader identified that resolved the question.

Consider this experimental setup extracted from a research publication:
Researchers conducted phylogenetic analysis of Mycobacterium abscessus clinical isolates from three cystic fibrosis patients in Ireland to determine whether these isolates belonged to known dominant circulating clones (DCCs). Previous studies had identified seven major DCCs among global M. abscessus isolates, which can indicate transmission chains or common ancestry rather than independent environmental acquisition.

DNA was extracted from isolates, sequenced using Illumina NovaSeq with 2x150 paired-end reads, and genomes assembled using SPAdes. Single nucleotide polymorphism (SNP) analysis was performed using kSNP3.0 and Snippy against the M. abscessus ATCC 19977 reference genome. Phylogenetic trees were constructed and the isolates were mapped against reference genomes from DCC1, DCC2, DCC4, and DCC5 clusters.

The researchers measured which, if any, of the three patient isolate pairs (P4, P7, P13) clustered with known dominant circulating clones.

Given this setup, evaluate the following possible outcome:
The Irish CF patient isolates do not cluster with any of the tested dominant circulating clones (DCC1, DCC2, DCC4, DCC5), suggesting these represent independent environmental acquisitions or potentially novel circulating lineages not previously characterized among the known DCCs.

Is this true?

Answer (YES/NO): NO